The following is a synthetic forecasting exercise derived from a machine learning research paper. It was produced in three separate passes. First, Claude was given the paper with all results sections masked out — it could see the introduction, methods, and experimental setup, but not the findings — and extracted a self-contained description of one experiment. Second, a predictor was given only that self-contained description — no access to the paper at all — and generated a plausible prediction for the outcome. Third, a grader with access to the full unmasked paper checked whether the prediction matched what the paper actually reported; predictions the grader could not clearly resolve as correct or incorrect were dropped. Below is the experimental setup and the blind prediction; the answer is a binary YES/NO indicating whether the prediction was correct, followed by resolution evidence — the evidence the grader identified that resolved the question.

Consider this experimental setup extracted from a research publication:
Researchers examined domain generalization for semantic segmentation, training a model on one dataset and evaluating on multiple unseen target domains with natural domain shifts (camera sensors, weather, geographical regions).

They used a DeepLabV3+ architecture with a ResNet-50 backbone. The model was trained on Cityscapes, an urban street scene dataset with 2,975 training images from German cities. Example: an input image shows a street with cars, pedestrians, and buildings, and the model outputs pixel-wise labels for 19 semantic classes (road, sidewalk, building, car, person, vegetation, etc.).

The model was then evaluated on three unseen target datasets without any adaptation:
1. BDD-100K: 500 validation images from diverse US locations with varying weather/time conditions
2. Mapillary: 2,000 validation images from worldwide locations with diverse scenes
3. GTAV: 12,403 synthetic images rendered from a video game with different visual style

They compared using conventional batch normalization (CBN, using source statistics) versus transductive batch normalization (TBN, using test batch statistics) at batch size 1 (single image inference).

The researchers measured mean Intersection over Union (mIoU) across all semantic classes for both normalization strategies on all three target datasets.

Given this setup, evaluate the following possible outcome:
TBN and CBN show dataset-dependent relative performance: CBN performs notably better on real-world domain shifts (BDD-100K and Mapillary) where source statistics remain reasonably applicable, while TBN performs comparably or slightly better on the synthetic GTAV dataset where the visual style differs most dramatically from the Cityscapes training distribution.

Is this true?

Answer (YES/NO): NO